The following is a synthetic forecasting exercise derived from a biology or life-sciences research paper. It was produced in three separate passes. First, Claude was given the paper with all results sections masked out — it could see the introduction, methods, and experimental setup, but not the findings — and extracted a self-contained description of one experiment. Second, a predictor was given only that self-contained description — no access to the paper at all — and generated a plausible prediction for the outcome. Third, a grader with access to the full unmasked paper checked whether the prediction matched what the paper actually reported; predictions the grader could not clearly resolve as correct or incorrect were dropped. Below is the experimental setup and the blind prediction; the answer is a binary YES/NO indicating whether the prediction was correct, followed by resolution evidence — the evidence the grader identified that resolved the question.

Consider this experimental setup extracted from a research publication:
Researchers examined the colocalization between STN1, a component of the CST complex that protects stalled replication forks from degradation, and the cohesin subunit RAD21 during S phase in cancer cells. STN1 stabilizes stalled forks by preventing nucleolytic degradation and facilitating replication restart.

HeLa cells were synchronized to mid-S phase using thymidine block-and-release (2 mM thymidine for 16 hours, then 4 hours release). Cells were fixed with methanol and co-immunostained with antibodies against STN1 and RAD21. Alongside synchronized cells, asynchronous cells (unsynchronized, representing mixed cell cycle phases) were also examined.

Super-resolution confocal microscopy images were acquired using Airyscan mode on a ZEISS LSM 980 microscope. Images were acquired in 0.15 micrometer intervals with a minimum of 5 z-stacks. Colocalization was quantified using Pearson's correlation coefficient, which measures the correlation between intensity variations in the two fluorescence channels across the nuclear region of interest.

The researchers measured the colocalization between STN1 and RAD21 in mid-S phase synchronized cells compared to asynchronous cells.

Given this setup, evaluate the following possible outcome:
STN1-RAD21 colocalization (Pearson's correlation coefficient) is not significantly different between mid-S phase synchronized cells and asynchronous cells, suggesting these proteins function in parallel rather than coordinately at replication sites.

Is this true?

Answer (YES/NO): NO